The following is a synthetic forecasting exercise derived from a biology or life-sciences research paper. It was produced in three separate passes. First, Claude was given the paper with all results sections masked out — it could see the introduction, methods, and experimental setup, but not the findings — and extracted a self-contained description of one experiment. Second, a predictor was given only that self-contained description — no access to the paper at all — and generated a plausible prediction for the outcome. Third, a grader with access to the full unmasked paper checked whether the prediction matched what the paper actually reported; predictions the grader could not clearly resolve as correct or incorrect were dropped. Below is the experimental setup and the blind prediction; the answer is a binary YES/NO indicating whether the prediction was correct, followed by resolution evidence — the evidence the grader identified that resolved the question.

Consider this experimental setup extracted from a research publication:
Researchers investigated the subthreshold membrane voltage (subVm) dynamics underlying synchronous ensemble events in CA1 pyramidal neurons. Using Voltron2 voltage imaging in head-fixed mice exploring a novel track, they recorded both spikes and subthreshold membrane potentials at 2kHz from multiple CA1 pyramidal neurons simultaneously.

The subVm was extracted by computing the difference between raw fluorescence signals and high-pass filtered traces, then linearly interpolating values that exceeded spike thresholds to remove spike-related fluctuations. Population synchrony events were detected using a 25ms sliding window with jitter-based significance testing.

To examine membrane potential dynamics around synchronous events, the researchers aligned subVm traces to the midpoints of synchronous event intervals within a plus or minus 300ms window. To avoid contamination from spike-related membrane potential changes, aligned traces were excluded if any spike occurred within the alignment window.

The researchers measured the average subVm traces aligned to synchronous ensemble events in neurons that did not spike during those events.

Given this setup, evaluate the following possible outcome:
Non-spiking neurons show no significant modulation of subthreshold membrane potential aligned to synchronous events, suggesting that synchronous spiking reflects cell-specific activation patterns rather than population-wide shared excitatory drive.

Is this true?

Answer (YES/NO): NO